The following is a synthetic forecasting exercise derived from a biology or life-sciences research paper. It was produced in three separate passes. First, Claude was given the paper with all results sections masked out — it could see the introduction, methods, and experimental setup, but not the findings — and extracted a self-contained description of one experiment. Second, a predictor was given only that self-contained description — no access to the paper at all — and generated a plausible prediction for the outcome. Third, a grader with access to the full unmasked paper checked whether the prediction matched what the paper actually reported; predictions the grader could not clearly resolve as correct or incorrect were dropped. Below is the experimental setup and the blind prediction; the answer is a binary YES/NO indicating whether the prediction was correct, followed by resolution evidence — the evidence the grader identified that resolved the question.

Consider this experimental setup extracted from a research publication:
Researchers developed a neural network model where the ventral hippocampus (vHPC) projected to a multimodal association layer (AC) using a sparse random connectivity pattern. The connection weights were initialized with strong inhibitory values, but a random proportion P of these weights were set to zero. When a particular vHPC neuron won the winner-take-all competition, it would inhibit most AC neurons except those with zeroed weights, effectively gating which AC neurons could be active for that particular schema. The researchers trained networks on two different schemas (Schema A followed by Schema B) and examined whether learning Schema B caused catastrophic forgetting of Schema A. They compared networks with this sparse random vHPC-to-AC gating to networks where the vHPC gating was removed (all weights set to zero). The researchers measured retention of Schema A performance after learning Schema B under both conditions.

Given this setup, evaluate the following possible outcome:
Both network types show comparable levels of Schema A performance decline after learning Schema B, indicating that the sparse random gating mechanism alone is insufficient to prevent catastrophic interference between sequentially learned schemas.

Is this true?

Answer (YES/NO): NO